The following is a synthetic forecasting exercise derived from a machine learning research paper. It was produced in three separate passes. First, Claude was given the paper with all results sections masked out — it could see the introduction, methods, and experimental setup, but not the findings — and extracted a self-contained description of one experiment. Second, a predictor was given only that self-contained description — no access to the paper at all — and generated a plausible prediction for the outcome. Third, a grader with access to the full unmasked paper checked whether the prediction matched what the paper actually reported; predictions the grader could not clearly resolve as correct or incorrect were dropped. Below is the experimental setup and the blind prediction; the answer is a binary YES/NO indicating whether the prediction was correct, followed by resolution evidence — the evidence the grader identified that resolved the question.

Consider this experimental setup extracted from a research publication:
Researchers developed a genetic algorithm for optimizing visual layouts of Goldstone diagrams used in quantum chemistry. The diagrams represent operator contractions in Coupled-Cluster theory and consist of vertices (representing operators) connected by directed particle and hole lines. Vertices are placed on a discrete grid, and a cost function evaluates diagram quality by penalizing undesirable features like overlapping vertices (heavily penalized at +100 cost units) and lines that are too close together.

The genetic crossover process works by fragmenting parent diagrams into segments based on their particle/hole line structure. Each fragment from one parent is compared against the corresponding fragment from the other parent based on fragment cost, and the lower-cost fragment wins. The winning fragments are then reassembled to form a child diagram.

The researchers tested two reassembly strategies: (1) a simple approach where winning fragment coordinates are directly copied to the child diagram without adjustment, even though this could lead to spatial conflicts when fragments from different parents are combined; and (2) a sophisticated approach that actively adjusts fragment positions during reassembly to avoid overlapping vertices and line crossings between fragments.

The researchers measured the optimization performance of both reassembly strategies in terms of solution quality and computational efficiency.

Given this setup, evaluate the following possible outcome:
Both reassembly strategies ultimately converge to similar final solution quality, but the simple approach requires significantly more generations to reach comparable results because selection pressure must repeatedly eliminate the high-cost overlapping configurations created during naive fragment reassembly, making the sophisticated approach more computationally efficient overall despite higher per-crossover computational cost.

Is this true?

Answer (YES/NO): NO